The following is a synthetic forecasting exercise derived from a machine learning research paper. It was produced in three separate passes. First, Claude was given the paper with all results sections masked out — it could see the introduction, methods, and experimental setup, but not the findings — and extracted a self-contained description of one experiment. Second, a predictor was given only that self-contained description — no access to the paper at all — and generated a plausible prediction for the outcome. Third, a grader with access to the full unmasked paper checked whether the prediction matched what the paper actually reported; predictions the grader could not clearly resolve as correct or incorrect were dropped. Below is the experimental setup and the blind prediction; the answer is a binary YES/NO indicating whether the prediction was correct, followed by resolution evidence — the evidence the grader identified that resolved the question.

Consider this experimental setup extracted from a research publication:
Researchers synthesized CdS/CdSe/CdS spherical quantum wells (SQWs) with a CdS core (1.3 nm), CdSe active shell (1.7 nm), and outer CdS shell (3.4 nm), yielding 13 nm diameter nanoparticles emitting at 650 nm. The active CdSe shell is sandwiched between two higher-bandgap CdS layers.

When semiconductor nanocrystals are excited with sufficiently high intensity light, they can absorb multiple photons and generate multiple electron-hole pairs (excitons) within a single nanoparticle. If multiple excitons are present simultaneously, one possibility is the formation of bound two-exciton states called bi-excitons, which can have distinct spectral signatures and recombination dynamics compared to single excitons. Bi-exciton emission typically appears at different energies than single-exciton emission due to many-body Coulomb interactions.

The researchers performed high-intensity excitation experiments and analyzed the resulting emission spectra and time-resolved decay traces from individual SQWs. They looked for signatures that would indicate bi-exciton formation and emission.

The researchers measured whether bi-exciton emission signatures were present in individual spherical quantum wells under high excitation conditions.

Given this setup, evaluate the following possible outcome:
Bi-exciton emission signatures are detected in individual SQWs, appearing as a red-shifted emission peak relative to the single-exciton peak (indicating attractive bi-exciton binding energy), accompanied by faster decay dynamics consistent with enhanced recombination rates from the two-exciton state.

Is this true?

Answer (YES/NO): NO